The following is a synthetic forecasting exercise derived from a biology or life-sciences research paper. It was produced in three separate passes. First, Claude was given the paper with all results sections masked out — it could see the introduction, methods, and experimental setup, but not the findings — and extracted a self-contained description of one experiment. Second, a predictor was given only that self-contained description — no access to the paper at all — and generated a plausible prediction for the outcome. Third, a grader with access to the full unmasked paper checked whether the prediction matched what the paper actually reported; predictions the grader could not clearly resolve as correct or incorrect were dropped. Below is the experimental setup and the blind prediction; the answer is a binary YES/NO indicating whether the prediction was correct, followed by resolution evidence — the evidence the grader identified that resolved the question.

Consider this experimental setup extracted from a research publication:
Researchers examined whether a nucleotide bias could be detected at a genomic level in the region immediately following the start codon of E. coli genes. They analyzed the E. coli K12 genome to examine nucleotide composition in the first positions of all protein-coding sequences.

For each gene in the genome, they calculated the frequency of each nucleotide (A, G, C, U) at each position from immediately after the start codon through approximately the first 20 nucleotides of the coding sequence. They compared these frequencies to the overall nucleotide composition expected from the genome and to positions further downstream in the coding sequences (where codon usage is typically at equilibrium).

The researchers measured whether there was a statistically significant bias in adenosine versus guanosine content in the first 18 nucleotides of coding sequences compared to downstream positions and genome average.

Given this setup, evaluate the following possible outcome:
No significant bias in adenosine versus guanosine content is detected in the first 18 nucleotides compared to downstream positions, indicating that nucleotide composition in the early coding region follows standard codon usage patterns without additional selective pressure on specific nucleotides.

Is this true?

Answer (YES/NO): NO